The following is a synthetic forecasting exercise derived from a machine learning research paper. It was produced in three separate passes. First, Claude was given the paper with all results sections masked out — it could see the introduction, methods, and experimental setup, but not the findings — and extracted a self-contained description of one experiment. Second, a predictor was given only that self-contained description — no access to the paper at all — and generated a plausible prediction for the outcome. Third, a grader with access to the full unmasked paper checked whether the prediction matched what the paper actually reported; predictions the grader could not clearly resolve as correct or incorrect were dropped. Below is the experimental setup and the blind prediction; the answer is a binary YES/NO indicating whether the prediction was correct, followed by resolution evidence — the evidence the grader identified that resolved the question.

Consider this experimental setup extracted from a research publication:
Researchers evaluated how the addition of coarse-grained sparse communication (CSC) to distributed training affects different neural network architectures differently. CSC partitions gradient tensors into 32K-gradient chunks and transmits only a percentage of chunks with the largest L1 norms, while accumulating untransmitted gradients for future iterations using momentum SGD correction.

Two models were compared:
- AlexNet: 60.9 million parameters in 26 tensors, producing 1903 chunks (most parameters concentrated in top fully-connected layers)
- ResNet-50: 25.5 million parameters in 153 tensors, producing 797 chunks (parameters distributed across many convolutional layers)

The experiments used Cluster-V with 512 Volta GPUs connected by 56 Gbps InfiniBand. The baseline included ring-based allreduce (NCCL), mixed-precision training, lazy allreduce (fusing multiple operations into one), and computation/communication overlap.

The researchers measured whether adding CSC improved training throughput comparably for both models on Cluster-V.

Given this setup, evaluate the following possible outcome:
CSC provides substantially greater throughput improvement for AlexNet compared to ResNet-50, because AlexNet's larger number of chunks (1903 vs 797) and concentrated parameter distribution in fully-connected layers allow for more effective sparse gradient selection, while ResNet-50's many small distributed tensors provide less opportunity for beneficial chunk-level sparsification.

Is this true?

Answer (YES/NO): YES